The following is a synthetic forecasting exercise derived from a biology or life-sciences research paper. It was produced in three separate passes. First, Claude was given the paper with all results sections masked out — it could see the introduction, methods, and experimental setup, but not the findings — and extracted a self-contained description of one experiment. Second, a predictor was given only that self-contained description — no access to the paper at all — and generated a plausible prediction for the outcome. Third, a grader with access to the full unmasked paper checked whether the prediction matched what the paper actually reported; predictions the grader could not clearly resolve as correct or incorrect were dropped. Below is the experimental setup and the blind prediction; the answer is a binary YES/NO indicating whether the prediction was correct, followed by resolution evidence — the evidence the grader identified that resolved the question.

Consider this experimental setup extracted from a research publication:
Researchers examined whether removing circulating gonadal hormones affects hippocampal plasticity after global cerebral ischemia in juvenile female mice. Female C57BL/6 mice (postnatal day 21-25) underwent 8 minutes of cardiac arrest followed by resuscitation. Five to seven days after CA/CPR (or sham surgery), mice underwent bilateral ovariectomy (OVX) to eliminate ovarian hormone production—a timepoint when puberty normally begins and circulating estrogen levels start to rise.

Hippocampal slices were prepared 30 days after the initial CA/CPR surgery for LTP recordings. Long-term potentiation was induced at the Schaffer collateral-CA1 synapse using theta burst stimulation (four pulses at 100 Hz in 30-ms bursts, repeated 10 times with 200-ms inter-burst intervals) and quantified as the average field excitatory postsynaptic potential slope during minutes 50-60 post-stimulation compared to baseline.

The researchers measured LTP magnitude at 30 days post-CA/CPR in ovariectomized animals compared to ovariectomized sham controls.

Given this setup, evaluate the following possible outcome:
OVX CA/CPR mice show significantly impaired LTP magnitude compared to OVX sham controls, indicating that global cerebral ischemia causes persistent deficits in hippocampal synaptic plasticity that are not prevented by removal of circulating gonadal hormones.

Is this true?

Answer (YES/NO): YES